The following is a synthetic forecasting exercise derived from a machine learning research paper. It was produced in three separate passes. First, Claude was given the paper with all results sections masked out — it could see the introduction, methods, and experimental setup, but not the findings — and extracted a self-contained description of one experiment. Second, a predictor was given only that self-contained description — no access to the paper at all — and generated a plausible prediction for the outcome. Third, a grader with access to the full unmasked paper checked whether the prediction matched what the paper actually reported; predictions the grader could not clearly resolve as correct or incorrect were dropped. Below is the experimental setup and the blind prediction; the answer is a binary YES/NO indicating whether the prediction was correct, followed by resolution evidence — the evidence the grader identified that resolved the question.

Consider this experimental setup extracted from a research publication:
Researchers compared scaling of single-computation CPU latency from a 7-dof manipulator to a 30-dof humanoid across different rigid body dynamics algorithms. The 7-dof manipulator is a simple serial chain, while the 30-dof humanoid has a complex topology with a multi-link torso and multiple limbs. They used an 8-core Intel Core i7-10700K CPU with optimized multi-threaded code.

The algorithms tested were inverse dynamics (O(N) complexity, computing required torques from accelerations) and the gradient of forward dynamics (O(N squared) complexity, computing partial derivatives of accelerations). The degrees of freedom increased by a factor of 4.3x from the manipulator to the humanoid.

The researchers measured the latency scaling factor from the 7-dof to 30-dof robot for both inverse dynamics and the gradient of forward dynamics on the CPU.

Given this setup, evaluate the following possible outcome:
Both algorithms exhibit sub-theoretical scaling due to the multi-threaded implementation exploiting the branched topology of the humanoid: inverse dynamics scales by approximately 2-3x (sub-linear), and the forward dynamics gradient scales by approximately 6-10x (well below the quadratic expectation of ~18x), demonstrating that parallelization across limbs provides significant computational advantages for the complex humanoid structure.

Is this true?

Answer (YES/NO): NO